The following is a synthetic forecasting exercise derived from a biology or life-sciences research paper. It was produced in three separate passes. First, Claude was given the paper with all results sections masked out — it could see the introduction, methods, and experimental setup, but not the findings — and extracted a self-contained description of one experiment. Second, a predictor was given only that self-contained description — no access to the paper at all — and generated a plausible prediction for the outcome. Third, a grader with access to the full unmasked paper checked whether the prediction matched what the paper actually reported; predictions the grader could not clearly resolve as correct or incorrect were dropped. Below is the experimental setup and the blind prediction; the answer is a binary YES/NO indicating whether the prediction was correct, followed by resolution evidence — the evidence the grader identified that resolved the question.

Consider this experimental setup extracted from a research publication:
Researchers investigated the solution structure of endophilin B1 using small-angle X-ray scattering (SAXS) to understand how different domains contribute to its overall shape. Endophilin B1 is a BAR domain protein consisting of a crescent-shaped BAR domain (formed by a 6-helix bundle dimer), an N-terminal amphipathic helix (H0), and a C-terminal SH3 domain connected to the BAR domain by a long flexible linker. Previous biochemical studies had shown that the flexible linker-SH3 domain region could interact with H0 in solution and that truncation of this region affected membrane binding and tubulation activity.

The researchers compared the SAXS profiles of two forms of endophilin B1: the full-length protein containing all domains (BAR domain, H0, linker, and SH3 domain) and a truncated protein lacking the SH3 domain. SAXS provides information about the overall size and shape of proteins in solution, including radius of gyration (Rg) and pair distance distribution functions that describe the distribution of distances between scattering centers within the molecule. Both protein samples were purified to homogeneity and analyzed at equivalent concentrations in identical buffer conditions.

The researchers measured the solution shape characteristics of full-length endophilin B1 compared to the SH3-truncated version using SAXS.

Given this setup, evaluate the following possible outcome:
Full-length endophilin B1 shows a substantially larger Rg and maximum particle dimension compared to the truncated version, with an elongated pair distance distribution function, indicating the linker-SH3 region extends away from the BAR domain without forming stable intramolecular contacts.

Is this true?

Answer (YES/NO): NO